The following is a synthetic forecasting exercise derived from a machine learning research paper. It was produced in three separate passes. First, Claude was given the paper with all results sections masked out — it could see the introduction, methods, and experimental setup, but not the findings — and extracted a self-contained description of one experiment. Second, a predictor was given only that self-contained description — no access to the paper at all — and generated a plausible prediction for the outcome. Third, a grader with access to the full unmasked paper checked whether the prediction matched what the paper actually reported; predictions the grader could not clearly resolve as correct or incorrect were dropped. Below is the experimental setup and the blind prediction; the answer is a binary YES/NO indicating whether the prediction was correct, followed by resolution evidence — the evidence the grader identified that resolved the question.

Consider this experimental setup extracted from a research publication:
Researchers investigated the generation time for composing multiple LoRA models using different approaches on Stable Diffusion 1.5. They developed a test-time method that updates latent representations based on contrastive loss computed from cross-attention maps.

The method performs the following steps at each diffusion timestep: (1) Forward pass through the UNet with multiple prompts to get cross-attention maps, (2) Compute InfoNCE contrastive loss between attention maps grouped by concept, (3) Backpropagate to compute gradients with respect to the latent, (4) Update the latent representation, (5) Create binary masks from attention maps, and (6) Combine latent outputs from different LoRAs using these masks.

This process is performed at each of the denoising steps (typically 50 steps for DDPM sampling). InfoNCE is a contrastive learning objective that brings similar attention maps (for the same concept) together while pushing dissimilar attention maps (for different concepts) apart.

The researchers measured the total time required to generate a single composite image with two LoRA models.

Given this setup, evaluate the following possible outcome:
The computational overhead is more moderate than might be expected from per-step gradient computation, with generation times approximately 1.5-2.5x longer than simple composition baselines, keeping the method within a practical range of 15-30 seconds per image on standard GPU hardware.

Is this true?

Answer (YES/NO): NO